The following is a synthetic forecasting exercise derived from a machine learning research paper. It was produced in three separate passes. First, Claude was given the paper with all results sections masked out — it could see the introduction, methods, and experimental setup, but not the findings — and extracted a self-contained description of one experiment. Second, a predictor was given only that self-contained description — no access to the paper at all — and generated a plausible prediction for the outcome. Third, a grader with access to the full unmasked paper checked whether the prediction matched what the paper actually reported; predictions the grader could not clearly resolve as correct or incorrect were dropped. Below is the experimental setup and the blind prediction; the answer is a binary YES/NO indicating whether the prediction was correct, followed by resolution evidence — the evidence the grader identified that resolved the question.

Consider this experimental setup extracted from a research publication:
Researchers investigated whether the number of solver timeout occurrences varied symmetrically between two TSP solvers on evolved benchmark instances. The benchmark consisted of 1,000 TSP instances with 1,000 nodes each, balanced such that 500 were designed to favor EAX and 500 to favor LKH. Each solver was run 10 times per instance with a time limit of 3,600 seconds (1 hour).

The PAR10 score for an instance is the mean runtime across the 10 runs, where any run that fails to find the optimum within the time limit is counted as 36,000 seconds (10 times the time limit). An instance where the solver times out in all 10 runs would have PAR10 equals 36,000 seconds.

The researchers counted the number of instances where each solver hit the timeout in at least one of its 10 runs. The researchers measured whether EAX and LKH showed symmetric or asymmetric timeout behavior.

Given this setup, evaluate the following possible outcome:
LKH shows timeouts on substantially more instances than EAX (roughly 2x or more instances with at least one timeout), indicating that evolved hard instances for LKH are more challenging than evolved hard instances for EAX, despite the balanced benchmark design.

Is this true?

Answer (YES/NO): YES